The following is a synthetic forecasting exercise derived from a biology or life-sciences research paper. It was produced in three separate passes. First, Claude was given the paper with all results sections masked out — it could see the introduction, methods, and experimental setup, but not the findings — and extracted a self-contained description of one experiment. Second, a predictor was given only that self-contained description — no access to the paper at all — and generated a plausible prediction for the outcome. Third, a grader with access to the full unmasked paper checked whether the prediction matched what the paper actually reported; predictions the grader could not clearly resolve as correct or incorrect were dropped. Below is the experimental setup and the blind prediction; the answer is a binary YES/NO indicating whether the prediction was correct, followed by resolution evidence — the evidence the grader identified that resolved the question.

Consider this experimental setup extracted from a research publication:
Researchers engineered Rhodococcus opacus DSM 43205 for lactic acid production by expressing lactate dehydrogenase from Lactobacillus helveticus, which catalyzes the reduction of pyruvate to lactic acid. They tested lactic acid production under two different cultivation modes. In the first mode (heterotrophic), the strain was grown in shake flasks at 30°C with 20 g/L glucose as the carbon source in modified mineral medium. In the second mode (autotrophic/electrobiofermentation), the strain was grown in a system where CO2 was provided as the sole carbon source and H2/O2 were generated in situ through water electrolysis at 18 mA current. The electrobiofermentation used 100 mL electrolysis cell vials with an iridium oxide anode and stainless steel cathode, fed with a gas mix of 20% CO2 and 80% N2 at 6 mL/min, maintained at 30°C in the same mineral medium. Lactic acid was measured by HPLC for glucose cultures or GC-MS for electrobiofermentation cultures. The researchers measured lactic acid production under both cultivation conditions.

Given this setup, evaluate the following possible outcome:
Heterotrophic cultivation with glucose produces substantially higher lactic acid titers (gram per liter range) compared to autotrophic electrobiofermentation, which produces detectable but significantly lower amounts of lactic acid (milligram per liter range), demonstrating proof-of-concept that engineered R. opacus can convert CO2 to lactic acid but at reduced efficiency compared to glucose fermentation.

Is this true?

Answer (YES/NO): NO